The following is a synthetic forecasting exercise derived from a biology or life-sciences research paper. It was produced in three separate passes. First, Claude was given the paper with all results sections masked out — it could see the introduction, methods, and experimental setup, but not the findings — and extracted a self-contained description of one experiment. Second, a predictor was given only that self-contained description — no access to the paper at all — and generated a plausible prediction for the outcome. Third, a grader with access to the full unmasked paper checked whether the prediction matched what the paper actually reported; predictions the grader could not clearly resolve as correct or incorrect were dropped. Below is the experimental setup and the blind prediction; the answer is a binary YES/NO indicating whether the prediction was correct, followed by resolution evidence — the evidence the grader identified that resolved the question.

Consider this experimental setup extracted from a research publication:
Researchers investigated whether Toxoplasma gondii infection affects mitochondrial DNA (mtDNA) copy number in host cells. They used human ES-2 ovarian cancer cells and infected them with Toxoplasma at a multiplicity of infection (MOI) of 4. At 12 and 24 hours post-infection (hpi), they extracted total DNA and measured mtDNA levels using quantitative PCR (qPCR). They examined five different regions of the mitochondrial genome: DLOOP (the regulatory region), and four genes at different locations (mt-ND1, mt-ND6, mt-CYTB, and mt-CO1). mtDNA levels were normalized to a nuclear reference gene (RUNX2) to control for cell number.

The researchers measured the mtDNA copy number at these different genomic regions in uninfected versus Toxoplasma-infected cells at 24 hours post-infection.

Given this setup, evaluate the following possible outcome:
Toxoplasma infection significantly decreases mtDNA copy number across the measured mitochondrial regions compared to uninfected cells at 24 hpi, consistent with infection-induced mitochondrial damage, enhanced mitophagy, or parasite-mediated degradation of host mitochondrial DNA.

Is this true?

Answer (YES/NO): NO